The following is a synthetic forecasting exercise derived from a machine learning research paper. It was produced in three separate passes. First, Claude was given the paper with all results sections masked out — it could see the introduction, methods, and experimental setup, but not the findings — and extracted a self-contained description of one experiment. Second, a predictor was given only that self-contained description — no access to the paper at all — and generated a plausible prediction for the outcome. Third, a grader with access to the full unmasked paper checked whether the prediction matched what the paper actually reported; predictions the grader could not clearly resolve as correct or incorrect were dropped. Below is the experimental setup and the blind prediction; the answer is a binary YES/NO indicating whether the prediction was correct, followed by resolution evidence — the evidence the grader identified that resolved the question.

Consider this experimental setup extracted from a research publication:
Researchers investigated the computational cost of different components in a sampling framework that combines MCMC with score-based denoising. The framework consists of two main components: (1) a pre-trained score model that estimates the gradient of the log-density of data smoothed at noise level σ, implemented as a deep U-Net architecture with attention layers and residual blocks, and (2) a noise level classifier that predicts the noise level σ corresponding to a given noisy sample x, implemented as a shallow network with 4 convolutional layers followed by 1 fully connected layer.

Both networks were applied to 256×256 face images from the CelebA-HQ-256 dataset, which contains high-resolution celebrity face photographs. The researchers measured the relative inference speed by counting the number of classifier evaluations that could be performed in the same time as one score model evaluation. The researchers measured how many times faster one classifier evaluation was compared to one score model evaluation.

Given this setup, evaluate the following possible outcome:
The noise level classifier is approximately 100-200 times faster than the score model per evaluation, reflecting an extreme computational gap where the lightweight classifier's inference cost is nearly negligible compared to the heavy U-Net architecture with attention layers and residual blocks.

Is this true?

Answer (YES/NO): NO